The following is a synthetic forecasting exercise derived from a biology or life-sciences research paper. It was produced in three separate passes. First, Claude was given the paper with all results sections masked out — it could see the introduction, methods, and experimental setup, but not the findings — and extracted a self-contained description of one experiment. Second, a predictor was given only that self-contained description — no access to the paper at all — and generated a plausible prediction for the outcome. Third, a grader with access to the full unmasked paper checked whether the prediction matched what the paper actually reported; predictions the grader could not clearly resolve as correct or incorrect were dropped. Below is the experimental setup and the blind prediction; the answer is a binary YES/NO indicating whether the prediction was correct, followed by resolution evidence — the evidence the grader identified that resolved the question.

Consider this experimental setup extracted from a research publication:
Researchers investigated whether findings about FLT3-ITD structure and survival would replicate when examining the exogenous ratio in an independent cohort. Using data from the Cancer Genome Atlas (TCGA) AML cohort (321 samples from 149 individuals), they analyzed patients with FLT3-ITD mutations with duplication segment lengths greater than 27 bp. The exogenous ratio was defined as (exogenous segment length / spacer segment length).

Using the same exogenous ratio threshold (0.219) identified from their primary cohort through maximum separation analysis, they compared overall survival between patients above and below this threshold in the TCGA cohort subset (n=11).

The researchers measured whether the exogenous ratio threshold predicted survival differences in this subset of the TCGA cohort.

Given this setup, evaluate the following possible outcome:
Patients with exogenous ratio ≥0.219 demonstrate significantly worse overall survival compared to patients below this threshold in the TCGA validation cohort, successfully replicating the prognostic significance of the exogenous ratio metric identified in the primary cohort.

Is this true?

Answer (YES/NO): YES